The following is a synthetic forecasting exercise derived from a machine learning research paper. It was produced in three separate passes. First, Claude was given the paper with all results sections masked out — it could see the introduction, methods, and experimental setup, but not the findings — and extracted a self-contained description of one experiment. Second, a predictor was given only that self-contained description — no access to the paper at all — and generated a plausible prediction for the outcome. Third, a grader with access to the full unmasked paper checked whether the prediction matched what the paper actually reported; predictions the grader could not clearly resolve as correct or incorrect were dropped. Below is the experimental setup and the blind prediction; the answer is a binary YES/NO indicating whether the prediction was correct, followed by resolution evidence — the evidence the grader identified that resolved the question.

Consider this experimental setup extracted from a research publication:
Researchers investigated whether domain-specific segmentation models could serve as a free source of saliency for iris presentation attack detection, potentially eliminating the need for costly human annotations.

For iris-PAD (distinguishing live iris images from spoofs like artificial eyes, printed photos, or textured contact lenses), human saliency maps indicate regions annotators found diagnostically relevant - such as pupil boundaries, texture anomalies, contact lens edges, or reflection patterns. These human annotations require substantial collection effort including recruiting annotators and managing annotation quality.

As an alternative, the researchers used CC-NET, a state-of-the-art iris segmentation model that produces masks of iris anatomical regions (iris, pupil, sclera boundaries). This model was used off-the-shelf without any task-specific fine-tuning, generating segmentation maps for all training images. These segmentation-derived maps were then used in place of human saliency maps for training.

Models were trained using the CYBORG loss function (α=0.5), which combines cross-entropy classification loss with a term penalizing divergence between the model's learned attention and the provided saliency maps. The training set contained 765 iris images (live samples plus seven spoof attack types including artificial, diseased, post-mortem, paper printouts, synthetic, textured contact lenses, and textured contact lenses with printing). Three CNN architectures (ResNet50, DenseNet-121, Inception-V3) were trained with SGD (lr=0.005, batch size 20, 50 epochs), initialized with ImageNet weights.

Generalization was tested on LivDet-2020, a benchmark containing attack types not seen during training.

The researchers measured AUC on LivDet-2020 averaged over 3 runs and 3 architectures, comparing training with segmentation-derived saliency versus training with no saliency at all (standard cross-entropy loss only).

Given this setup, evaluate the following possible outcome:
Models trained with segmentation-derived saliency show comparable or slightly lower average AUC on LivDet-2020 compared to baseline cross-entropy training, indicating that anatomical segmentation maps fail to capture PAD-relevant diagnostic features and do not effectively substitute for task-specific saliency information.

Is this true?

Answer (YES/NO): YES